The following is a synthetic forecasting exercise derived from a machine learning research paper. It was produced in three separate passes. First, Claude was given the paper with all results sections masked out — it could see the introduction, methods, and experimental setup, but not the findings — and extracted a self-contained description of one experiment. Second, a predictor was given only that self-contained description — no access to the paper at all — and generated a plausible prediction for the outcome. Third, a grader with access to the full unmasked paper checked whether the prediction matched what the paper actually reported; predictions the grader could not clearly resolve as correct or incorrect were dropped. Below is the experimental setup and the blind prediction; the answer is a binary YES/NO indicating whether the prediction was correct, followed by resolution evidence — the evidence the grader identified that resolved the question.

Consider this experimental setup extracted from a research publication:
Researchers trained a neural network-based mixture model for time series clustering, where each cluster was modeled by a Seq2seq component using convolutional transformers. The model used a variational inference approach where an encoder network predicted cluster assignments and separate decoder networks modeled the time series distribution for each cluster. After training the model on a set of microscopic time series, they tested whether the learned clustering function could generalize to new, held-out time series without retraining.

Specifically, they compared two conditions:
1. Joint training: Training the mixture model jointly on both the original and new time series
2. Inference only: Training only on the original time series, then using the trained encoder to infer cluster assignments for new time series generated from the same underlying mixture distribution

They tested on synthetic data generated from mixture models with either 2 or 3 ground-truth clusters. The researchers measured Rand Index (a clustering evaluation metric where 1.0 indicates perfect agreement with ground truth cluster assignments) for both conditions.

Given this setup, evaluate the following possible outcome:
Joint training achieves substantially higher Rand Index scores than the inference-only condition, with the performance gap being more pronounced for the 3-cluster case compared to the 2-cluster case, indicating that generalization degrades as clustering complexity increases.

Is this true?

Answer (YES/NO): NO